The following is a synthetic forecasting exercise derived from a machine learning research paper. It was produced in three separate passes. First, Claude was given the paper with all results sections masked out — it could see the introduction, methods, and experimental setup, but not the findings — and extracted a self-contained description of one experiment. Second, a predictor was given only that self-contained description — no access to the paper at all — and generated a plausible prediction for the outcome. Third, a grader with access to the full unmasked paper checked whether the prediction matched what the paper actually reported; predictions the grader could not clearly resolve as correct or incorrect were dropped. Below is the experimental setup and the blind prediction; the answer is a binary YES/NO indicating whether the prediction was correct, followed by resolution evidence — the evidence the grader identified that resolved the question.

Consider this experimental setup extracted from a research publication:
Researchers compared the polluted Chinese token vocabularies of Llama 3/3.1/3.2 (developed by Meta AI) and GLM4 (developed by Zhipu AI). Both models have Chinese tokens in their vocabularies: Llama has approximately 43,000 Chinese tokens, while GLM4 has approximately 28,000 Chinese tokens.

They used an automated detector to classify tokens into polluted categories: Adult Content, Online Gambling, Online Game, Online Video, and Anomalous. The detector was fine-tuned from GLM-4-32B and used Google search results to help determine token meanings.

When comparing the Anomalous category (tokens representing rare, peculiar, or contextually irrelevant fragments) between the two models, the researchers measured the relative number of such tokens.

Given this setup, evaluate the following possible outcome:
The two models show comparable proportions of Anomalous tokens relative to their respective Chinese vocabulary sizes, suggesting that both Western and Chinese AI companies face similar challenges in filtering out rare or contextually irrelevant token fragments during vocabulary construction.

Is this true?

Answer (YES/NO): NO